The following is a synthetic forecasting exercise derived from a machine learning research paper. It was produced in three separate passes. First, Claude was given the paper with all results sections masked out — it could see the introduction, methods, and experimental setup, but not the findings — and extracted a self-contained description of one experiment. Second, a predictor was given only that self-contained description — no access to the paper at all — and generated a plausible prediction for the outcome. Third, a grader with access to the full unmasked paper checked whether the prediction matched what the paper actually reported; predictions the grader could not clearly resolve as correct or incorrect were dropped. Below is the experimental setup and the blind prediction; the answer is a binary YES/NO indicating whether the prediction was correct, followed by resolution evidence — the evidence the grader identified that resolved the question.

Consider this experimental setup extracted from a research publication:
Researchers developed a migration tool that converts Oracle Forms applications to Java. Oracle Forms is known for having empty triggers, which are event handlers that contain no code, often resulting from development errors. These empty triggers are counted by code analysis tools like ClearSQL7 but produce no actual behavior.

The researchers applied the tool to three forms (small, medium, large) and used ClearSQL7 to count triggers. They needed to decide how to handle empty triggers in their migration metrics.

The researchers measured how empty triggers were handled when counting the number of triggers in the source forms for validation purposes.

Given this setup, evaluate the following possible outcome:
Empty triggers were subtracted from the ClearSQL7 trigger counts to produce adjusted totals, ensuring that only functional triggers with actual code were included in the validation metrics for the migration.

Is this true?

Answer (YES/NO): YES